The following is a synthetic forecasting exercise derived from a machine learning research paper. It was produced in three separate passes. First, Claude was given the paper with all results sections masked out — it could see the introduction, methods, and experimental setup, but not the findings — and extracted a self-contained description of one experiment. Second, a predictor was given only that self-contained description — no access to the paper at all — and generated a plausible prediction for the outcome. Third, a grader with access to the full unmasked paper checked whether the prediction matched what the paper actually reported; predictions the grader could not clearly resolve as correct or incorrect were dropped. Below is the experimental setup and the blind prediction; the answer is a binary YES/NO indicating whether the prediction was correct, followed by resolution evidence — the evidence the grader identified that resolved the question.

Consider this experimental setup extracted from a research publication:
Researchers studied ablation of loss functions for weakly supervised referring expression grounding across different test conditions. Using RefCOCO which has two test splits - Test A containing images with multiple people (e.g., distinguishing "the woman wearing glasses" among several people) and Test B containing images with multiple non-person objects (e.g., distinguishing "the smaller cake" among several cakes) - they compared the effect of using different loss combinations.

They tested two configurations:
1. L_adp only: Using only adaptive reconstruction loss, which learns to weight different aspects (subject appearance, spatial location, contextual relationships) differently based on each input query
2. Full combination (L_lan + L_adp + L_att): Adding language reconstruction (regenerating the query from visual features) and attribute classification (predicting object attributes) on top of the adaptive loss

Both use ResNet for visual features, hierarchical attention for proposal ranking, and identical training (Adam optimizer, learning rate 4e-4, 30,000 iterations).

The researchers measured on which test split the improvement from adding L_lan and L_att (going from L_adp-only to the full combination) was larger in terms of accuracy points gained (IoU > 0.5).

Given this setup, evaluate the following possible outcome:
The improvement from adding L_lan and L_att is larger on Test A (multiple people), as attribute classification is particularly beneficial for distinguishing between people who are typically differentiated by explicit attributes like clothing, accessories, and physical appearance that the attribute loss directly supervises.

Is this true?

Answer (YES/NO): NO